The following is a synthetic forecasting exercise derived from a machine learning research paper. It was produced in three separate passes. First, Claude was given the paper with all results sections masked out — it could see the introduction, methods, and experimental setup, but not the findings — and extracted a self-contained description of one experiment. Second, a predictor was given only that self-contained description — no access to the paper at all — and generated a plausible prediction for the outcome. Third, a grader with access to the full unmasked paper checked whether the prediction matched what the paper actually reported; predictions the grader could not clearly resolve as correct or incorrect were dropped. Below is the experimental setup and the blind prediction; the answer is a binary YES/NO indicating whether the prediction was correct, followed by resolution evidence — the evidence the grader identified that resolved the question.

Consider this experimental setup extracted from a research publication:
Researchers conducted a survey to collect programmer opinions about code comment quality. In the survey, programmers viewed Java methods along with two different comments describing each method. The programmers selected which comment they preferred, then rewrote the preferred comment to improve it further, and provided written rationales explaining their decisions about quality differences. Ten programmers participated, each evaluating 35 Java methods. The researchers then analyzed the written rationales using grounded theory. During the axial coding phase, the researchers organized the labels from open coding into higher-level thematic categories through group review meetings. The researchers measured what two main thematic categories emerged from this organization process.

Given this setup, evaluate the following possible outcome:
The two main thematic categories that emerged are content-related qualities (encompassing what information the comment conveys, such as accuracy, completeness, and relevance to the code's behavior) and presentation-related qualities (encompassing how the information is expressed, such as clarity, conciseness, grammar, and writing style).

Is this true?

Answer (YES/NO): NO